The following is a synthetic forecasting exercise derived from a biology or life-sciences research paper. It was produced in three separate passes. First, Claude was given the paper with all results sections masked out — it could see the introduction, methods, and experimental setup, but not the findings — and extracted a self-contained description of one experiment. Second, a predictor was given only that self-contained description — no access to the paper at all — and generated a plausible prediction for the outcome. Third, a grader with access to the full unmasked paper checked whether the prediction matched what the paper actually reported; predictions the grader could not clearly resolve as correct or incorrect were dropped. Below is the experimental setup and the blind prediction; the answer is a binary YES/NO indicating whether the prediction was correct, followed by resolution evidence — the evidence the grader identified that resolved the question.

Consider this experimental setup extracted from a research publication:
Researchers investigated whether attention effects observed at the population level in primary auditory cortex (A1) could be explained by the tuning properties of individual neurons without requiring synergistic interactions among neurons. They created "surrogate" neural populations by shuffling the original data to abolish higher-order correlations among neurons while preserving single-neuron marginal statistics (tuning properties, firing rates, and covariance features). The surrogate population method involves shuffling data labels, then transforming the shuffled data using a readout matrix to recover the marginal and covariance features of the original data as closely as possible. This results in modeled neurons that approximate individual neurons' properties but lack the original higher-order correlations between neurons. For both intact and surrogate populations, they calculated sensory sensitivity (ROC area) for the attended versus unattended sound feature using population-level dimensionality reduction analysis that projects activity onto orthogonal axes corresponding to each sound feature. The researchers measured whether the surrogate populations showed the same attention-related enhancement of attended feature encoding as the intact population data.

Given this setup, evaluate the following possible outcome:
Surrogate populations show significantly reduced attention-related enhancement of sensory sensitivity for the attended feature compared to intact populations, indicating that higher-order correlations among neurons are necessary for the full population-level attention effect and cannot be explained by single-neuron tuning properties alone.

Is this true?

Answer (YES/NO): YES